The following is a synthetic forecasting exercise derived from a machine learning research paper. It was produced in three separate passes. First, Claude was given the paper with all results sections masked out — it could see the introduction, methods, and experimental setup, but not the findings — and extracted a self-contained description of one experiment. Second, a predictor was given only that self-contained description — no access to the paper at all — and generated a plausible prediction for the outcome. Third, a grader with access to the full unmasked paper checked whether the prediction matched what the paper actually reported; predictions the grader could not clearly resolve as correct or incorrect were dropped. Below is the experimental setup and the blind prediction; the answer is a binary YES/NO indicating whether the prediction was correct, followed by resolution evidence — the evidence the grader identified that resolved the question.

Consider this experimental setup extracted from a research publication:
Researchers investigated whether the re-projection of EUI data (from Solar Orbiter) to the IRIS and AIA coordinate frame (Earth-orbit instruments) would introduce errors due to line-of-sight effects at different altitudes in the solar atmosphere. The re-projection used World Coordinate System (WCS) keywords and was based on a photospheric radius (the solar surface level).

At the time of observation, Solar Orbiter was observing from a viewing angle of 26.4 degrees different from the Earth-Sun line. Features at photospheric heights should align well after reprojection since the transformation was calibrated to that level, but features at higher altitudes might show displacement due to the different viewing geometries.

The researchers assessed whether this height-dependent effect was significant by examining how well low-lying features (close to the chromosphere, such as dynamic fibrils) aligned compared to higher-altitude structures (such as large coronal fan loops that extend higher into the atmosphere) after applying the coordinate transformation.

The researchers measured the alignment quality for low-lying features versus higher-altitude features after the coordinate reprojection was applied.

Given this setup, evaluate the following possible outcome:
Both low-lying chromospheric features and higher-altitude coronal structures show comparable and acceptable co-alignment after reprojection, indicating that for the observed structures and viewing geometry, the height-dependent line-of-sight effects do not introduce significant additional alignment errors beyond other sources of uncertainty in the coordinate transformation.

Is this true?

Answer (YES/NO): NO